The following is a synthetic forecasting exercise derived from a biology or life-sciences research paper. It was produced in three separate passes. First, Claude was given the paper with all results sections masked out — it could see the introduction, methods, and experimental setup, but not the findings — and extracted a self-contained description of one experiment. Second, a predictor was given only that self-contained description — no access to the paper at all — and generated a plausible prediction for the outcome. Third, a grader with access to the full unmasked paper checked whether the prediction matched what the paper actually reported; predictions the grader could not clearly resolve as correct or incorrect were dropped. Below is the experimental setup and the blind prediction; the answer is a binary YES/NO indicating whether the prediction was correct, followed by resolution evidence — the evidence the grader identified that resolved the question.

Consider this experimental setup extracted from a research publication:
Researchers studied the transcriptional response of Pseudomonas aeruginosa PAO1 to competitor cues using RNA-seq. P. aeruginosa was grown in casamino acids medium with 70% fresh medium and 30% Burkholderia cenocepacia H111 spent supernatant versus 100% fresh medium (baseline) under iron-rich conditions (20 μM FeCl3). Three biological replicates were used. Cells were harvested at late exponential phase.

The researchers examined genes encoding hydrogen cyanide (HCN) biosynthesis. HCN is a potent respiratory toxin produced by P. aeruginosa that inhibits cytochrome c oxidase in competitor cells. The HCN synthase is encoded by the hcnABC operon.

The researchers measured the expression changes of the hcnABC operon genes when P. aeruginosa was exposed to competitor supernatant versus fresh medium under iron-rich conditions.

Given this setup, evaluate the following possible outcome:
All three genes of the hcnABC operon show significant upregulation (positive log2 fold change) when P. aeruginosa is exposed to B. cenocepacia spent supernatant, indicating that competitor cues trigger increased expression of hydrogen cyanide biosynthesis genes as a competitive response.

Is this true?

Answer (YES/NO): NO